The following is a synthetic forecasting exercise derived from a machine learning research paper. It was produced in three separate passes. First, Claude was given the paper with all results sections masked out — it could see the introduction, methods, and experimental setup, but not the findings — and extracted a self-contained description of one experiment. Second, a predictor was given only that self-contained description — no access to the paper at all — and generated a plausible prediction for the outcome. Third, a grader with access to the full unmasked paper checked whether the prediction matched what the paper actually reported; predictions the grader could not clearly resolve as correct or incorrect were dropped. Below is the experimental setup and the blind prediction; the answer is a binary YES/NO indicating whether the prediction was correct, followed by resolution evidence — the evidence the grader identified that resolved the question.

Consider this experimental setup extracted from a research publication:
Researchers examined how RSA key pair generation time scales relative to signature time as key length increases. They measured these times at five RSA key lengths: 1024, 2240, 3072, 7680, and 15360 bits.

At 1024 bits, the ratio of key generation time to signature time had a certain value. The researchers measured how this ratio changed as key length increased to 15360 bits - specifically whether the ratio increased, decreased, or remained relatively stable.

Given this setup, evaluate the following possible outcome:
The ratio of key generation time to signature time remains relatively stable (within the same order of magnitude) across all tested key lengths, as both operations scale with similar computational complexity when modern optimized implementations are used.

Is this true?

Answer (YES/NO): NO